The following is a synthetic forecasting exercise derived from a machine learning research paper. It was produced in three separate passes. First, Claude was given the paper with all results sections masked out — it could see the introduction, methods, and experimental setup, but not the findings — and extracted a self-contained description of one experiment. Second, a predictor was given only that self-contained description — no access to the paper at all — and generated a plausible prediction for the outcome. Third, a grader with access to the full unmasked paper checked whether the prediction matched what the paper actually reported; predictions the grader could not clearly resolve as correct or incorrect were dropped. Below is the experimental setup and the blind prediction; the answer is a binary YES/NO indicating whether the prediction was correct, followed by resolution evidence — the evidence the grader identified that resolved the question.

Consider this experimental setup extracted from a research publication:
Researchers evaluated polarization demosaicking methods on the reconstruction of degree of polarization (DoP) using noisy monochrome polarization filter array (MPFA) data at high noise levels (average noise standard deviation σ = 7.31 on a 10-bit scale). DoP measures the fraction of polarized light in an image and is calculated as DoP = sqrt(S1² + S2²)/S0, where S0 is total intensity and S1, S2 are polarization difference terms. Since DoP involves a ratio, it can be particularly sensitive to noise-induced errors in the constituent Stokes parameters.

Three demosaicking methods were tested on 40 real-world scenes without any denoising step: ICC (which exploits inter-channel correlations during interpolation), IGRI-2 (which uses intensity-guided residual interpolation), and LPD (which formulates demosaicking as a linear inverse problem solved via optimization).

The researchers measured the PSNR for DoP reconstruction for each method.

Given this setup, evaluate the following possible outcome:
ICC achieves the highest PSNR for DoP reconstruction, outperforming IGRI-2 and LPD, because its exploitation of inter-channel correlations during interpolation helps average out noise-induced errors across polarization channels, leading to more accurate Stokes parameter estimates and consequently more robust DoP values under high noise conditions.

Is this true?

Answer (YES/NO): NO